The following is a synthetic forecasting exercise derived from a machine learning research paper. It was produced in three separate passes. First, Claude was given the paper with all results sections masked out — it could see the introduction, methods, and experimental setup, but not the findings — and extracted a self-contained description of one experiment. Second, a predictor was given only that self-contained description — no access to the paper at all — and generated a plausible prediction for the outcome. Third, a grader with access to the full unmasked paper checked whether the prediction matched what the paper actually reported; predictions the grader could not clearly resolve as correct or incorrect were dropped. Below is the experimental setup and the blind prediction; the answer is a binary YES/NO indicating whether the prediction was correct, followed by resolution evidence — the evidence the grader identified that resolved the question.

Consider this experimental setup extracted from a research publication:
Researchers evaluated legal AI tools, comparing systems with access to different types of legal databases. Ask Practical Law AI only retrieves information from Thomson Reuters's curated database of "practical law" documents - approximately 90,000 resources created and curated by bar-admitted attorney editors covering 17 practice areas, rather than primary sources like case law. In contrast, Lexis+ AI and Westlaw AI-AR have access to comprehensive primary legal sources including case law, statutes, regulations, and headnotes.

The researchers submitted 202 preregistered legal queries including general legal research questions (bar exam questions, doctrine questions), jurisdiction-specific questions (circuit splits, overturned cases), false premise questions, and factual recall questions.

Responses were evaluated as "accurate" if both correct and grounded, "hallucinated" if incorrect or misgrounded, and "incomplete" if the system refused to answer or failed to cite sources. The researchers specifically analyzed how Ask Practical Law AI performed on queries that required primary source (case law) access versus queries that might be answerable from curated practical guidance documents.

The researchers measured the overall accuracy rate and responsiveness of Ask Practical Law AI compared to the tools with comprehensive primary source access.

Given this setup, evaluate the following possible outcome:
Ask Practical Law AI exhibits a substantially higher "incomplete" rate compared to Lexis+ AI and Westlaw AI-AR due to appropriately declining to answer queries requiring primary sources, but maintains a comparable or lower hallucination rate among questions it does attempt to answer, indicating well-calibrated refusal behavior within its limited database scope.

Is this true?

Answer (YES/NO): NO